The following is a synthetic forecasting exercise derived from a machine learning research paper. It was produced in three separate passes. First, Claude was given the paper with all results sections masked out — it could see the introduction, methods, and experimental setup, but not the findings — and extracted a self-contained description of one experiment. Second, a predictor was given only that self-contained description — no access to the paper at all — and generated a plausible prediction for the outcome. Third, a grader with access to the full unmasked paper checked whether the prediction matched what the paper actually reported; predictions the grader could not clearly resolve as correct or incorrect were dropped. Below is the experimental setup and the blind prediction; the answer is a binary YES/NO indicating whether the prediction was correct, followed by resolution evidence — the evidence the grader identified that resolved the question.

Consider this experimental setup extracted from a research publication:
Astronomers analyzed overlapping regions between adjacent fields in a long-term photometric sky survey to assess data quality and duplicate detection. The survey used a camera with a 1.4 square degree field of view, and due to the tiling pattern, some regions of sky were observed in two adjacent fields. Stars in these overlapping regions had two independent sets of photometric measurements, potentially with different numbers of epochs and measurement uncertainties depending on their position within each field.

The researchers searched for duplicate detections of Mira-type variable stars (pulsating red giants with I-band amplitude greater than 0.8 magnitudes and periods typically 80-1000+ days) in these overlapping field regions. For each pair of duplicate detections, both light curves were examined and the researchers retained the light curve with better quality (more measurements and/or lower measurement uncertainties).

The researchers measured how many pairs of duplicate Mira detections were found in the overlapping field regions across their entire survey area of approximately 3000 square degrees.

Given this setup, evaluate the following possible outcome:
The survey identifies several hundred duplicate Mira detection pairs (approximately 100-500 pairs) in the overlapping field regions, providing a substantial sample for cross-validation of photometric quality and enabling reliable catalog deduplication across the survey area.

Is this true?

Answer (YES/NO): NO